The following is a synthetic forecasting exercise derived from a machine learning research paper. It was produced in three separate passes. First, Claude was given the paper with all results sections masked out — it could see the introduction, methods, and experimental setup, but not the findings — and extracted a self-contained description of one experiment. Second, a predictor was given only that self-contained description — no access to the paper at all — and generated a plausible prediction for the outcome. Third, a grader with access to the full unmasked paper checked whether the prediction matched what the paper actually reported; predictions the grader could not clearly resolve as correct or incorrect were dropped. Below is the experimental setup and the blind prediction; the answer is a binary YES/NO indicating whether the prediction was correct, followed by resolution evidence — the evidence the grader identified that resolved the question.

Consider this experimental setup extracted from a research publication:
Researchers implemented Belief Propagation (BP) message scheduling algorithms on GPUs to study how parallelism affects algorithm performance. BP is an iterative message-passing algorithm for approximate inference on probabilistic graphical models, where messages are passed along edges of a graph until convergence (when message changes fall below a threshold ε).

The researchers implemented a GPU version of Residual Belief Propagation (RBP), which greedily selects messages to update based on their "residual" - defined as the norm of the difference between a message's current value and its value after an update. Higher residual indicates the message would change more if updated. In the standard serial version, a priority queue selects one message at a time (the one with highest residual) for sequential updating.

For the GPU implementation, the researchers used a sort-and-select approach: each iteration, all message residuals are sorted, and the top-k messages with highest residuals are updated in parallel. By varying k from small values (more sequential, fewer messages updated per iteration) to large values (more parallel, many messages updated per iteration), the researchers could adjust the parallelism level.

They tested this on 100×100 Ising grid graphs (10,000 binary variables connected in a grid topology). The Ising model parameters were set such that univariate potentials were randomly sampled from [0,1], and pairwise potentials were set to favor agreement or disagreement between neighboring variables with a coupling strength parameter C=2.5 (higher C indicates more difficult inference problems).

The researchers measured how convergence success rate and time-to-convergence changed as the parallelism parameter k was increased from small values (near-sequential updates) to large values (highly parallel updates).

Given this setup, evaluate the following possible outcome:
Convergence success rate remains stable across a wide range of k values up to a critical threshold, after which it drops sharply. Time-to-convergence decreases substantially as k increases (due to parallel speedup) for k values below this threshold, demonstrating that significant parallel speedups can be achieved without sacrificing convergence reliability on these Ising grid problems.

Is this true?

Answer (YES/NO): NO